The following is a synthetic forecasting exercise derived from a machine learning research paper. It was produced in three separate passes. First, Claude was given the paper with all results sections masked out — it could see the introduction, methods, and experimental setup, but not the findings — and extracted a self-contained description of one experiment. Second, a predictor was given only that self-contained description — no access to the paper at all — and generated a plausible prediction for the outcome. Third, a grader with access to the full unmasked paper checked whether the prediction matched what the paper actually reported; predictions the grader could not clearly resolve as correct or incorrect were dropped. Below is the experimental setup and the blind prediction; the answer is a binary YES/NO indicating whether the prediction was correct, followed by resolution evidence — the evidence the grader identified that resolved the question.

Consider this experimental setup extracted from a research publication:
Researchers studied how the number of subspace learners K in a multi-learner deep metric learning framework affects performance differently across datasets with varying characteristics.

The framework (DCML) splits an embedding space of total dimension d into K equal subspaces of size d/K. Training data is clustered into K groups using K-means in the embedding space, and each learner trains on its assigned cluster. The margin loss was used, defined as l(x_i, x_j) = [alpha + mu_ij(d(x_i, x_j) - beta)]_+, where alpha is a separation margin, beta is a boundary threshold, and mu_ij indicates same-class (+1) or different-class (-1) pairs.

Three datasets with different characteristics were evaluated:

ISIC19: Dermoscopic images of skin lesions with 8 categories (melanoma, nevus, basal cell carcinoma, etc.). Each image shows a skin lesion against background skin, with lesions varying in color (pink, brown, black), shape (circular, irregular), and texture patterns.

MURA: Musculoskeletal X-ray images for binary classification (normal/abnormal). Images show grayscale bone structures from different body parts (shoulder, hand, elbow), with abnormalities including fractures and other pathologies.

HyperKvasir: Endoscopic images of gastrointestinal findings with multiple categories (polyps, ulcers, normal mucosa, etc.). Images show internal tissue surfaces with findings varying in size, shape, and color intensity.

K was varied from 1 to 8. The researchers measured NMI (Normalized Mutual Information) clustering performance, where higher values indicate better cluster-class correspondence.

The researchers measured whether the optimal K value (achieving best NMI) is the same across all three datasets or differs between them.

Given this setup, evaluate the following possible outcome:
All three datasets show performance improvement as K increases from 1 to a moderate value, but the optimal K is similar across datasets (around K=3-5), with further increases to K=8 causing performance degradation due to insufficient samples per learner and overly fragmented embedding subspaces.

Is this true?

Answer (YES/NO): NO